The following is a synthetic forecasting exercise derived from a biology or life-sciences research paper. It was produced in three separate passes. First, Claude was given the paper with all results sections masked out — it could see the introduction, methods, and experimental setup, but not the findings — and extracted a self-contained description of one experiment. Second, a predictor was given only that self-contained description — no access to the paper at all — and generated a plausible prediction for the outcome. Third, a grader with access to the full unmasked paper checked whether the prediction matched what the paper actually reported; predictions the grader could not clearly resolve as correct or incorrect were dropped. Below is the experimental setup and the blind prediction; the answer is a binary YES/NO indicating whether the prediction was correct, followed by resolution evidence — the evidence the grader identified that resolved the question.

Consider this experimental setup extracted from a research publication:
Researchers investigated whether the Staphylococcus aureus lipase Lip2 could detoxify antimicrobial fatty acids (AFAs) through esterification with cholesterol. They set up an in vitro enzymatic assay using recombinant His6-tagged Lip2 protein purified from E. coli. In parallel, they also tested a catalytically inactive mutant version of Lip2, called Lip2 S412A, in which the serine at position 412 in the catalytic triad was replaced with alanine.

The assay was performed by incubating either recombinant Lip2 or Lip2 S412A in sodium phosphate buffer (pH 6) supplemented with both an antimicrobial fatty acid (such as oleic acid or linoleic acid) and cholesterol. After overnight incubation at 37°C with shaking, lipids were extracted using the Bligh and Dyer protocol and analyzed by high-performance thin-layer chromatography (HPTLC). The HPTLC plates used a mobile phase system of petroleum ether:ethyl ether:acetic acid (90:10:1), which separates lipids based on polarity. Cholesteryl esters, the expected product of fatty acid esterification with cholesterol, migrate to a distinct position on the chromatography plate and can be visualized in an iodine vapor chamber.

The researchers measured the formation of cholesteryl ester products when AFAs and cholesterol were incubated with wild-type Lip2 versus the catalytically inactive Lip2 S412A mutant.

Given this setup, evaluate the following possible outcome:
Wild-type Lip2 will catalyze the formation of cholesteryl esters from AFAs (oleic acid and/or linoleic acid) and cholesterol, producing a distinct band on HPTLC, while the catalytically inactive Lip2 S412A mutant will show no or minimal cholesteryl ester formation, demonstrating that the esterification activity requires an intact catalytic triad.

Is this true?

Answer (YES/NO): YES